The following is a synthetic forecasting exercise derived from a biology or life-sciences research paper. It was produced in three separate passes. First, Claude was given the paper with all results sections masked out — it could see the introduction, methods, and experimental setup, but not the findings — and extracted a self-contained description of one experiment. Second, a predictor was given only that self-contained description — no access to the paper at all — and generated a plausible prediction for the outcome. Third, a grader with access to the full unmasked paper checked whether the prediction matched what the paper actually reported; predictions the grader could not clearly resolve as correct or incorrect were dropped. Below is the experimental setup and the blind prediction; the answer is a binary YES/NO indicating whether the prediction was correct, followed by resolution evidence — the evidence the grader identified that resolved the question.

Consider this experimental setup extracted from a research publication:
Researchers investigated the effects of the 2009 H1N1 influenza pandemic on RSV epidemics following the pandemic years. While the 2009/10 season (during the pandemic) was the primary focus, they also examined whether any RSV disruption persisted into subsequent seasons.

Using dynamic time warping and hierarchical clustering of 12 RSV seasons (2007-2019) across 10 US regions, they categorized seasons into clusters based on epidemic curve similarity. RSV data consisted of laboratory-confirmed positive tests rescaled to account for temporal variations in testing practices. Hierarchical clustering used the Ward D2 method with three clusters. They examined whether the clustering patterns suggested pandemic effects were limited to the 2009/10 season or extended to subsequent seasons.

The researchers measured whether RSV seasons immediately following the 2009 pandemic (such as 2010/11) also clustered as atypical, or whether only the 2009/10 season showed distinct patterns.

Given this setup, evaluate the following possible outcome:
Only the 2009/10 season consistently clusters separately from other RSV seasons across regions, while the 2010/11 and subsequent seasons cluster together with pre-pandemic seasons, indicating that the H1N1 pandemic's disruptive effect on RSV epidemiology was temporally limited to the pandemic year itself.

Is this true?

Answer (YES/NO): NO